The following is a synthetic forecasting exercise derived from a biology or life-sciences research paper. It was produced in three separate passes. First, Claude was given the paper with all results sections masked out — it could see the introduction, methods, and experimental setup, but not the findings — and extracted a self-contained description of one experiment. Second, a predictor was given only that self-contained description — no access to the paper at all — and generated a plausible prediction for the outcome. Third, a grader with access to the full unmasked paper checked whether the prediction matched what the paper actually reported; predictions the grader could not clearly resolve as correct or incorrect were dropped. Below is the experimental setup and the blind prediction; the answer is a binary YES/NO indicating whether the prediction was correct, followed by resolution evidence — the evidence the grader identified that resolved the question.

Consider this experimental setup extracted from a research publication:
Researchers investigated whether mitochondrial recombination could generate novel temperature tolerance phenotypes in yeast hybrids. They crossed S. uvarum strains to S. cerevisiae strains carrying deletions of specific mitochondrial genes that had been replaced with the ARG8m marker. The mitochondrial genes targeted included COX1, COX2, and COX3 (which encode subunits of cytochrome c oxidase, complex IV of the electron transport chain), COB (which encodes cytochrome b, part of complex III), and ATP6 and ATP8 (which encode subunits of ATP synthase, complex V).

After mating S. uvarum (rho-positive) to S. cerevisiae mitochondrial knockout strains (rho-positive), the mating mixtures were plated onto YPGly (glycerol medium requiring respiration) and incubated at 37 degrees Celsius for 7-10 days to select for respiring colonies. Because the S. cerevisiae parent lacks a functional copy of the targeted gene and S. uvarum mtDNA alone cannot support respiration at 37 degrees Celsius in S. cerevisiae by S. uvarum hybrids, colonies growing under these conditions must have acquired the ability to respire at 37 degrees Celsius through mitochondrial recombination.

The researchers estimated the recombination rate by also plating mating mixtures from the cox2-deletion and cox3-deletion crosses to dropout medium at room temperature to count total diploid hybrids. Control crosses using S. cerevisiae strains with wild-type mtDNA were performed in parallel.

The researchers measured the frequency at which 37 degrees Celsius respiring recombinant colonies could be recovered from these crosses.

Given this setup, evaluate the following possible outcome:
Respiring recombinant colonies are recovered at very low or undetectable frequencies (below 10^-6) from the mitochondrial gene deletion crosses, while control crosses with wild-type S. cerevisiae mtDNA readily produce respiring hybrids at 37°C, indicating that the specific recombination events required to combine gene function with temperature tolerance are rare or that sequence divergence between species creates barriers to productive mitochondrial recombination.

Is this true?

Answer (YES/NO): NO